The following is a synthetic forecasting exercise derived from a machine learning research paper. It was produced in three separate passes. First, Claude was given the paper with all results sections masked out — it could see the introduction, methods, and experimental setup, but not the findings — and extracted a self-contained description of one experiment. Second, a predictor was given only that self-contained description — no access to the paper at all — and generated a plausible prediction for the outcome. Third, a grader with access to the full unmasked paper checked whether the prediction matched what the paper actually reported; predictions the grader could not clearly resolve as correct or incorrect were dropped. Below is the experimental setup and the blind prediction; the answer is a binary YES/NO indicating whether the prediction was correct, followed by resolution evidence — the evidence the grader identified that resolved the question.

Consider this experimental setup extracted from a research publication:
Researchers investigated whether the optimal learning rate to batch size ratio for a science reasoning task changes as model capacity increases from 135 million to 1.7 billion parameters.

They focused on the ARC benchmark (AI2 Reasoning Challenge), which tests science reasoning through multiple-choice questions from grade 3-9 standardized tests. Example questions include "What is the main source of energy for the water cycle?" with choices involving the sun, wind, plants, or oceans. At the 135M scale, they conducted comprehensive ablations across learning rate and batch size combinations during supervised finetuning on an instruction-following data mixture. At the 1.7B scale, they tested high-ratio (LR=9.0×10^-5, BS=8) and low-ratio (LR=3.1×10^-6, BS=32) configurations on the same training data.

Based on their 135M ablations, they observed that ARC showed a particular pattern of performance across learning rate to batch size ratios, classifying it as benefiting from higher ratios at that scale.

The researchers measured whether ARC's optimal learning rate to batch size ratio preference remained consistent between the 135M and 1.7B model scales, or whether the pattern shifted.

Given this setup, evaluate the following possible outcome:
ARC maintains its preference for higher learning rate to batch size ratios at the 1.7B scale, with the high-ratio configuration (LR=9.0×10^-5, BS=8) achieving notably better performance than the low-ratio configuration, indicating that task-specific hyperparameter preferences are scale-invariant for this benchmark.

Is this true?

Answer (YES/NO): NO